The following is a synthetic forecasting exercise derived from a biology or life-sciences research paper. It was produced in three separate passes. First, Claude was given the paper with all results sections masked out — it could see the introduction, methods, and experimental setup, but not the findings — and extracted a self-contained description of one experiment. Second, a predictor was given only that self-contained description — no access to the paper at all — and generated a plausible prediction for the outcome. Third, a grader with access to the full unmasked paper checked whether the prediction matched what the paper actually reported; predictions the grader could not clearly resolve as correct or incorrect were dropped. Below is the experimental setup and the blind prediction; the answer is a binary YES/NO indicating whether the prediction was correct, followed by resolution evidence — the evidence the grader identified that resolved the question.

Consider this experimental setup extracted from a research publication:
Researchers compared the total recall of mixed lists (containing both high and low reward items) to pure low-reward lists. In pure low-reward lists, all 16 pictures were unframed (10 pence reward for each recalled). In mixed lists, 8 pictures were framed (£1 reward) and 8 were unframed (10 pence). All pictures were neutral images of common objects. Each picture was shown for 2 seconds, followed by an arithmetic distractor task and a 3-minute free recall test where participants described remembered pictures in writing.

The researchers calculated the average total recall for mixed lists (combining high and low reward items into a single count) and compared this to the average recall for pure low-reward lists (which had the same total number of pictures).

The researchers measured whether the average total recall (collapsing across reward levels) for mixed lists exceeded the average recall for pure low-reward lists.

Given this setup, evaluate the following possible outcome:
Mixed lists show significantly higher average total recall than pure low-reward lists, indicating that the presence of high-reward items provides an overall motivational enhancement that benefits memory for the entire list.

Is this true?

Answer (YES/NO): NO